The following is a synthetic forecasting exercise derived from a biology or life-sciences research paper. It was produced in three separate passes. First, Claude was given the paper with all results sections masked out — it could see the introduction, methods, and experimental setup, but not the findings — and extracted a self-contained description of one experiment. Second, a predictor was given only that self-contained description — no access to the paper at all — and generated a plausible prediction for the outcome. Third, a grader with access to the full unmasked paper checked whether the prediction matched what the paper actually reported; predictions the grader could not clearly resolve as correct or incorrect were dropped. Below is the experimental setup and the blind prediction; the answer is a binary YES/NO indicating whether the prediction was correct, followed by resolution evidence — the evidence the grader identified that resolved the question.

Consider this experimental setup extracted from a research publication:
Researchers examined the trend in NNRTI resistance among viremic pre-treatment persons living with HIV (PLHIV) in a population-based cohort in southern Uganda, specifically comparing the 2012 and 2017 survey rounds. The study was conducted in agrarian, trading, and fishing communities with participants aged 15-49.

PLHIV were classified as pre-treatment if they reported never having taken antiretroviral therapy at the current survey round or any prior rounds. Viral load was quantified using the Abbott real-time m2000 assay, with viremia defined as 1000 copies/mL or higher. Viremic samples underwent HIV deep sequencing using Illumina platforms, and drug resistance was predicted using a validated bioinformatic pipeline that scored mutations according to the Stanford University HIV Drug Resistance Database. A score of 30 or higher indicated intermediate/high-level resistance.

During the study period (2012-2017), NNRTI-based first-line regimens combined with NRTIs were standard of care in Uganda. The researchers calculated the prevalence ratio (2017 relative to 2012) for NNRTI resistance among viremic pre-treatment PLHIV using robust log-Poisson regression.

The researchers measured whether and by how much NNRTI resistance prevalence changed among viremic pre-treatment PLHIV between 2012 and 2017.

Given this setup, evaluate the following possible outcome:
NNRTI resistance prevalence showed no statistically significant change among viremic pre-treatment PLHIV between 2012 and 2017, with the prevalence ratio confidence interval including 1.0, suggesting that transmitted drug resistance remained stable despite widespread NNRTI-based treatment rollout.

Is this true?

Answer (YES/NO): NO